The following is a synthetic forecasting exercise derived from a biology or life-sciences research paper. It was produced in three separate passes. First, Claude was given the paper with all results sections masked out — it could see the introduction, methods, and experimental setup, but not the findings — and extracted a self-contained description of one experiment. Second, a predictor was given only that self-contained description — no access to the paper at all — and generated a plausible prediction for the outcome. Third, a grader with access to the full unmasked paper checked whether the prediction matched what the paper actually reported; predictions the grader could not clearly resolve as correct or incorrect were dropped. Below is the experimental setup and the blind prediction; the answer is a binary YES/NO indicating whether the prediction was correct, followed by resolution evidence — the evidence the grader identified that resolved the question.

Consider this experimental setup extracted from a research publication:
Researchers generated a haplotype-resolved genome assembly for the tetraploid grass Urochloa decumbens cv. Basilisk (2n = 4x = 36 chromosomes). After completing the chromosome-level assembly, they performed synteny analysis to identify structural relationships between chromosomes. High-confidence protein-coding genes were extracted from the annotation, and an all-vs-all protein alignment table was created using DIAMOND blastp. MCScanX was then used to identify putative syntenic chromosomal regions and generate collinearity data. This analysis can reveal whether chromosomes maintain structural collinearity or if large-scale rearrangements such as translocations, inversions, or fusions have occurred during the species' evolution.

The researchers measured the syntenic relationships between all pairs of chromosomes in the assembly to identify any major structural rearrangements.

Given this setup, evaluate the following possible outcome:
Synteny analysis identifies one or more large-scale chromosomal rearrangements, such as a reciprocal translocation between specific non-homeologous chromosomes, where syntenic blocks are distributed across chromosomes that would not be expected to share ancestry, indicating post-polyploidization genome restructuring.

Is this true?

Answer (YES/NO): YES